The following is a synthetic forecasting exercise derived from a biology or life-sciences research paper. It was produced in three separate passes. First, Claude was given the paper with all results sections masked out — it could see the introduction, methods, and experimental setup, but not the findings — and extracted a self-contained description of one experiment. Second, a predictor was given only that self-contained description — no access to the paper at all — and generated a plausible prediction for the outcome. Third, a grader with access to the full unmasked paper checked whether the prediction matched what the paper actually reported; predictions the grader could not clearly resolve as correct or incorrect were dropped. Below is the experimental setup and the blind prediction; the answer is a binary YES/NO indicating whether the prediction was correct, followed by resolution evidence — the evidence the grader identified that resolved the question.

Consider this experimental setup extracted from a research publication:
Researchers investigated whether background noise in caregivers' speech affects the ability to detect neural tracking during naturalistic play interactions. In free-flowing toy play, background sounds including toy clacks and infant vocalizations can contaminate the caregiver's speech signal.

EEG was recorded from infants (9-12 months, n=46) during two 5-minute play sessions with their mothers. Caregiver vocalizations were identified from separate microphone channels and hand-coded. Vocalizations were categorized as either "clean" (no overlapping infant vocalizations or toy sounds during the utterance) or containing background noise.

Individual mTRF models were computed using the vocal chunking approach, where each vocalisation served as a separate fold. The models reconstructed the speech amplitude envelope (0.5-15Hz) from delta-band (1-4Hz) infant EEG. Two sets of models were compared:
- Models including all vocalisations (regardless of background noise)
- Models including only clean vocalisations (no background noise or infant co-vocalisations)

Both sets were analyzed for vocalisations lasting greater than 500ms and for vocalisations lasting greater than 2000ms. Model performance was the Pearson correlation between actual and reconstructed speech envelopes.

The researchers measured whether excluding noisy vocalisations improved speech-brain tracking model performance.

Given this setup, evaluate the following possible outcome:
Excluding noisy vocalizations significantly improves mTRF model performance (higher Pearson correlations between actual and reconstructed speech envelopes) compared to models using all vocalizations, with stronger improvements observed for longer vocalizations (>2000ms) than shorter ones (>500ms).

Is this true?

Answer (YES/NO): NO